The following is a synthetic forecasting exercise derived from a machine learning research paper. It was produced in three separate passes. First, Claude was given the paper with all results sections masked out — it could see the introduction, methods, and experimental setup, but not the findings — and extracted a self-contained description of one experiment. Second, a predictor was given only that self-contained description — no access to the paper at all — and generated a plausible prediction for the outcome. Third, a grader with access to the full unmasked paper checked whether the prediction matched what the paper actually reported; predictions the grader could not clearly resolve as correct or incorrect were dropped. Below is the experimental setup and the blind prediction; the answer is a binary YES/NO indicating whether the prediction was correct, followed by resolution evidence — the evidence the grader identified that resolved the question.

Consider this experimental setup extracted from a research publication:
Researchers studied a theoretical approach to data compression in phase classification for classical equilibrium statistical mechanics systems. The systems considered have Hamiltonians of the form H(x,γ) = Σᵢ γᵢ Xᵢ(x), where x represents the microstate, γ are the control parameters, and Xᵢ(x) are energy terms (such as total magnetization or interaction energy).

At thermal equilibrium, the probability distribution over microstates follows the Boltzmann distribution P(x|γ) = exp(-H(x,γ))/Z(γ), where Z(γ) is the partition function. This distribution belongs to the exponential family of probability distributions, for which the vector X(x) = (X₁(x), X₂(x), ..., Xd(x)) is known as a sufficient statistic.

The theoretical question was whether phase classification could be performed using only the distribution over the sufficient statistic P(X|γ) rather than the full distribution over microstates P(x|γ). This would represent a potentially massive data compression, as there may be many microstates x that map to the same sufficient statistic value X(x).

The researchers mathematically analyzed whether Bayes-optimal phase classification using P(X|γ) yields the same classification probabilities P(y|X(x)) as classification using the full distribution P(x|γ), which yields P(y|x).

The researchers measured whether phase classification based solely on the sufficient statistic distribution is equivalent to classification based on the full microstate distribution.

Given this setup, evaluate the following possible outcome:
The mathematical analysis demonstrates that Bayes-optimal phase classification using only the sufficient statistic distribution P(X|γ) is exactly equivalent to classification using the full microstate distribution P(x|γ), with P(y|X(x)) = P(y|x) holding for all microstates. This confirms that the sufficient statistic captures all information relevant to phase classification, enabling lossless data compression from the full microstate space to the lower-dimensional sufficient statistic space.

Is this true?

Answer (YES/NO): YES